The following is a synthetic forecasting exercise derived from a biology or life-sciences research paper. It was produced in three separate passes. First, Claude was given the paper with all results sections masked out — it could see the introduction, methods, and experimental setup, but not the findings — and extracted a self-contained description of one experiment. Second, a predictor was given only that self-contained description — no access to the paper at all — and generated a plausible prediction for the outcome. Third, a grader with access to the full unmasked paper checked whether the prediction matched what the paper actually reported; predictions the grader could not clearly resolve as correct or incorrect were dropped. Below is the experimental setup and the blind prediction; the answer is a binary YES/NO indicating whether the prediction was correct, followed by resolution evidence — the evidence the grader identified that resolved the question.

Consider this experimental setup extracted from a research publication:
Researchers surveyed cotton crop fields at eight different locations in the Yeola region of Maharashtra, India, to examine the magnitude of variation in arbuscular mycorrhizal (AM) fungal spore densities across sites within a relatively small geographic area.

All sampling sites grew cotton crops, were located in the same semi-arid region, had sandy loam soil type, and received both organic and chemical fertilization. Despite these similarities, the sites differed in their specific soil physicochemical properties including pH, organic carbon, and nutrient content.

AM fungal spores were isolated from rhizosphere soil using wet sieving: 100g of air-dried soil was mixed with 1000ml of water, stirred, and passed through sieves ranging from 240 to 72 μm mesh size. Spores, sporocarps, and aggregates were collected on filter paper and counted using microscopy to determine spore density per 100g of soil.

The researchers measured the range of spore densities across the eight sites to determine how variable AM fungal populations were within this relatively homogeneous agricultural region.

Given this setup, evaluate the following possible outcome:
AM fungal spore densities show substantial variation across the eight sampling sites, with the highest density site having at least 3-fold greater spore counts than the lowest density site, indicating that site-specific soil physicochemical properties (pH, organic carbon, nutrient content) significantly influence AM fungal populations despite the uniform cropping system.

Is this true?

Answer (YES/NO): YES